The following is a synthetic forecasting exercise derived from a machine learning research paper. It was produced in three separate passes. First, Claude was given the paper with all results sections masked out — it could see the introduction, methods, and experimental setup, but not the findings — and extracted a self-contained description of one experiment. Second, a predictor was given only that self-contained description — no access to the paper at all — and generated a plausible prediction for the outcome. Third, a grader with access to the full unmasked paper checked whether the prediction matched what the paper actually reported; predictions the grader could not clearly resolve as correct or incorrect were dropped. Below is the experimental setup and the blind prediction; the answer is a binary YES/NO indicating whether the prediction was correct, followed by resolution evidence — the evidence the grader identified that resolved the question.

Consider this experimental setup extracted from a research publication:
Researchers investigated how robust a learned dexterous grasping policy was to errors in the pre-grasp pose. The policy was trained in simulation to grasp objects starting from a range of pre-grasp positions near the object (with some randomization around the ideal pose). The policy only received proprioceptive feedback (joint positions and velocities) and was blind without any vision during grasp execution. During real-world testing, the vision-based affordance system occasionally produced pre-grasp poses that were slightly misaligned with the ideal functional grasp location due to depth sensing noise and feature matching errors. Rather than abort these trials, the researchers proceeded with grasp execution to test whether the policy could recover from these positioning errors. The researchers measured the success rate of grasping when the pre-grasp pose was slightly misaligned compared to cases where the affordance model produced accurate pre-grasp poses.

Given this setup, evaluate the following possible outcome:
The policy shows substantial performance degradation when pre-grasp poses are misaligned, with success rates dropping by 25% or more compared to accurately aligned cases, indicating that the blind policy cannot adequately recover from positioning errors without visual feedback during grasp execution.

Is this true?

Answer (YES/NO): NO